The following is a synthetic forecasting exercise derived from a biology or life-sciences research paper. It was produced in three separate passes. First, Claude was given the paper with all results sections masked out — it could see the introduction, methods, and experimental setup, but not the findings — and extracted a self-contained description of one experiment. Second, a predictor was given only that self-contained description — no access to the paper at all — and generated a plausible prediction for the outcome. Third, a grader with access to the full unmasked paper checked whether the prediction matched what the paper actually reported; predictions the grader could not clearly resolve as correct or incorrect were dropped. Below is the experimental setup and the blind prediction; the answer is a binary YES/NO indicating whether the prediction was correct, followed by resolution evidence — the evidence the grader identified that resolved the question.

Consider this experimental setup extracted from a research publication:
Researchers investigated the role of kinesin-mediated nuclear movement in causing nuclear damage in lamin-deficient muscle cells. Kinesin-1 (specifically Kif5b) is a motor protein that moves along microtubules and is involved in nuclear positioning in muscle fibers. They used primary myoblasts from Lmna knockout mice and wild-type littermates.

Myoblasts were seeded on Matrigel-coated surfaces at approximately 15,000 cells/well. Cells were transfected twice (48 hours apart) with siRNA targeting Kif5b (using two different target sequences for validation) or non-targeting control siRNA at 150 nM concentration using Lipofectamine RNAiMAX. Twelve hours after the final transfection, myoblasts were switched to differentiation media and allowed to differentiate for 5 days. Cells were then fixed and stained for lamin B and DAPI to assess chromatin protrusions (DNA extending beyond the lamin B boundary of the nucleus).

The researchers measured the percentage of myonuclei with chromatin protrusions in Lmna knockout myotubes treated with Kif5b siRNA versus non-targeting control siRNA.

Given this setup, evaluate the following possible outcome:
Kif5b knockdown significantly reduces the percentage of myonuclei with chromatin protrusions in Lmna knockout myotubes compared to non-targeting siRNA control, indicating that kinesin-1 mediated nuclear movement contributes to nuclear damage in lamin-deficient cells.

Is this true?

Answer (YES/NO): YES